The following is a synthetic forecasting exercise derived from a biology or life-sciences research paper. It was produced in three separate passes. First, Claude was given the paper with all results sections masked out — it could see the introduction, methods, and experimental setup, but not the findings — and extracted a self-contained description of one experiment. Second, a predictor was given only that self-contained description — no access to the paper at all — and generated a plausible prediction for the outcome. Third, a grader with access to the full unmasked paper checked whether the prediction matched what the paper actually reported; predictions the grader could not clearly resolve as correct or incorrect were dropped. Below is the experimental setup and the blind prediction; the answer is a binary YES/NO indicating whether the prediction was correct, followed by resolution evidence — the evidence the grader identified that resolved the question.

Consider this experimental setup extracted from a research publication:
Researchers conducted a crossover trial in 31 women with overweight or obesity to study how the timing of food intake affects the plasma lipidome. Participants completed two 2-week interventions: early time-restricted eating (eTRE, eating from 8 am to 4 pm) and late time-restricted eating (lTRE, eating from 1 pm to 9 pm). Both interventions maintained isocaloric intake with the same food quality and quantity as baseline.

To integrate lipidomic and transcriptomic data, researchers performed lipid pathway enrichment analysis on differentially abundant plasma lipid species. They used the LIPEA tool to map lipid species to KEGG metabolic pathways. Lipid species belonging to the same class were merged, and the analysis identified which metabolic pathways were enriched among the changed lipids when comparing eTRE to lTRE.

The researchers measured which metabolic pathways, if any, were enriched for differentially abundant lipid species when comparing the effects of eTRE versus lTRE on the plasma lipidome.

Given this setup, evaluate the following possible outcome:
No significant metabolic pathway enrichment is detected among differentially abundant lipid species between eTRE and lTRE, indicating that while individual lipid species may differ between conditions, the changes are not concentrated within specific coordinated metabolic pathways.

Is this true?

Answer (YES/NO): NO